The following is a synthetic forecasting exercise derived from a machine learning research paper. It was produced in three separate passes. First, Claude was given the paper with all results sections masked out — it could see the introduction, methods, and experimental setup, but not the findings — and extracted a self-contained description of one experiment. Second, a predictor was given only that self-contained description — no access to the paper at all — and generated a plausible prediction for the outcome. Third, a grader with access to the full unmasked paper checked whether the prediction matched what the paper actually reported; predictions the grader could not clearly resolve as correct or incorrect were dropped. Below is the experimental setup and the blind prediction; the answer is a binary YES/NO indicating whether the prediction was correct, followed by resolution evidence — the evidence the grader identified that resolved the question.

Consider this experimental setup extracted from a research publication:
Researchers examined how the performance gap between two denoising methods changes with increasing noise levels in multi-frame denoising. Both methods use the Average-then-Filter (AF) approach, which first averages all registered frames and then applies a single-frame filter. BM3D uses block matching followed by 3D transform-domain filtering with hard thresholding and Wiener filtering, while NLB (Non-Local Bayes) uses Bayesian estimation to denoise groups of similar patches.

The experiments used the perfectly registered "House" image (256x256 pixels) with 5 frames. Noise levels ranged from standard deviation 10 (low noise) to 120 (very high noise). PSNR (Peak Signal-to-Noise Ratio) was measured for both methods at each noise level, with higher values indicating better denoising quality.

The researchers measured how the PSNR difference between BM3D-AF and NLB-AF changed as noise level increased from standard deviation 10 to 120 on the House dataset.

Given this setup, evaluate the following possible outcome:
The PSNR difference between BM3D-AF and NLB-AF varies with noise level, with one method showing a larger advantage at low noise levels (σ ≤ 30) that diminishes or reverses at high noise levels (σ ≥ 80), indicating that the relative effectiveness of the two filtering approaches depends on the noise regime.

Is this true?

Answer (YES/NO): NO